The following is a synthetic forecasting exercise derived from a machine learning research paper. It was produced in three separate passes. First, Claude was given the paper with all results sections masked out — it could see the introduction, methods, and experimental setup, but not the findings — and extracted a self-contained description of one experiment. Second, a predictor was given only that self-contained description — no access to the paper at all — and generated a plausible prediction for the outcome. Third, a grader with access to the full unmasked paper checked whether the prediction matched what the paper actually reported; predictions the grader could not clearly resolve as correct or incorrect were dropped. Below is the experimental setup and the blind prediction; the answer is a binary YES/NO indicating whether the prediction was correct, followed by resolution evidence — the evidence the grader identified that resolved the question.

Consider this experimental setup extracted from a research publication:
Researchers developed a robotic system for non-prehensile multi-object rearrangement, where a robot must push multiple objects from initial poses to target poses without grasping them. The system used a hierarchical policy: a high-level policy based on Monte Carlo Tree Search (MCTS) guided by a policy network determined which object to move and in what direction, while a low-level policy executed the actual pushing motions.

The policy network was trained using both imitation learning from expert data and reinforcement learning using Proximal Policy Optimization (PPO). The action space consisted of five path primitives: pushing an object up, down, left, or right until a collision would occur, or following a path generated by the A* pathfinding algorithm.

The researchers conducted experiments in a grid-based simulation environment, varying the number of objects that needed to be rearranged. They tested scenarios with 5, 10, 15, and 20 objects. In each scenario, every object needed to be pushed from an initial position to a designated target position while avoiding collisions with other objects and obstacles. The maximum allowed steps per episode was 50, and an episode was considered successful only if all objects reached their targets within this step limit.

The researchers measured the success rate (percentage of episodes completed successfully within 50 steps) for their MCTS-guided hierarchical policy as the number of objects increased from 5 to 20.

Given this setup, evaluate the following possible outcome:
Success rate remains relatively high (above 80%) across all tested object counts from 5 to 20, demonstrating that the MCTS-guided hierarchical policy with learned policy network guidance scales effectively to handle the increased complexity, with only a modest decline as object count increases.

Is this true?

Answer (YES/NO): NO